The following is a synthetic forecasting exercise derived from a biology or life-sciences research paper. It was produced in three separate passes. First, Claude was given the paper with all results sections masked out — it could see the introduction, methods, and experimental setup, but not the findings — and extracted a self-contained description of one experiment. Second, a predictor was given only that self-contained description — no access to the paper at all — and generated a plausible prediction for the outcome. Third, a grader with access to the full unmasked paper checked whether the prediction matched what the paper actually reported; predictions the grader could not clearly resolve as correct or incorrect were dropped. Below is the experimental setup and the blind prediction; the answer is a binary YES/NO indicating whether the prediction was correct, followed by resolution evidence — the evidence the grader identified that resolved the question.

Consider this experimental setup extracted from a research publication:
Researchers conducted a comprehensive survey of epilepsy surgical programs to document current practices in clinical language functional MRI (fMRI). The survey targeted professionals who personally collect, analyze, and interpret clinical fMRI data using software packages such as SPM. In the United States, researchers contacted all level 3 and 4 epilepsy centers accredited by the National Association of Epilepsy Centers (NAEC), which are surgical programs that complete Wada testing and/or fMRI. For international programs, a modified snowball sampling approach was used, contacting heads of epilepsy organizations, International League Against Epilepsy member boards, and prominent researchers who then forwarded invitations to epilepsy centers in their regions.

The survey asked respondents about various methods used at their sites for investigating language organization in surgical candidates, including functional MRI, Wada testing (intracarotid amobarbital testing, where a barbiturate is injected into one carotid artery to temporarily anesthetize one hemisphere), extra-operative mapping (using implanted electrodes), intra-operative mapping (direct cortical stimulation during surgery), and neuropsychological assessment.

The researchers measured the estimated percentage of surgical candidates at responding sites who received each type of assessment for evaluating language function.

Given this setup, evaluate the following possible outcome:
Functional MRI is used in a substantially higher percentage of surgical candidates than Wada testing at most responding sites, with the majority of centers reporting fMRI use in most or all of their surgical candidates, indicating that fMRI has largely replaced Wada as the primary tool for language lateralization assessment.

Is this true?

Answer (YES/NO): YES